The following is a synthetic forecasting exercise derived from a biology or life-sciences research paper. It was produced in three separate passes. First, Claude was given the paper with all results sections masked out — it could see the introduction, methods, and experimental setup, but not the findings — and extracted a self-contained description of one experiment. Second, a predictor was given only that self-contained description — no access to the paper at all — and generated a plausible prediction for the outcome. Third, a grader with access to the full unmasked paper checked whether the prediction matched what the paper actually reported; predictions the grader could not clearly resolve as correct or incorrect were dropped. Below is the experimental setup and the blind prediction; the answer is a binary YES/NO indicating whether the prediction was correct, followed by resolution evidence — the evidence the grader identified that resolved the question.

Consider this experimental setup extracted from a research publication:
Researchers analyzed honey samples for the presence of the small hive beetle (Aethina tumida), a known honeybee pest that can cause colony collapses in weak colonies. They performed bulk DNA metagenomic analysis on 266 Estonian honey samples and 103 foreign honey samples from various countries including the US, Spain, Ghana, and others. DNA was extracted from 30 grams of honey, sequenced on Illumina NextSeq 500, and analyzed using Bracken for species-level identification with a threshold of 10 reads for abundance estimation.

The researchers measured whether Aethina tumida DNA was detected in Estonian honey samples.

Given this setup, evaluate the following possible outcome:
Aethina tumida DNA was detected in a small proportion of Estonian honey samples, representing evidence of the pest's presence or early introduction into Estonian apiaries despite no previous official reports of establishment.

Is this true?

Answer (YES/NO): NO